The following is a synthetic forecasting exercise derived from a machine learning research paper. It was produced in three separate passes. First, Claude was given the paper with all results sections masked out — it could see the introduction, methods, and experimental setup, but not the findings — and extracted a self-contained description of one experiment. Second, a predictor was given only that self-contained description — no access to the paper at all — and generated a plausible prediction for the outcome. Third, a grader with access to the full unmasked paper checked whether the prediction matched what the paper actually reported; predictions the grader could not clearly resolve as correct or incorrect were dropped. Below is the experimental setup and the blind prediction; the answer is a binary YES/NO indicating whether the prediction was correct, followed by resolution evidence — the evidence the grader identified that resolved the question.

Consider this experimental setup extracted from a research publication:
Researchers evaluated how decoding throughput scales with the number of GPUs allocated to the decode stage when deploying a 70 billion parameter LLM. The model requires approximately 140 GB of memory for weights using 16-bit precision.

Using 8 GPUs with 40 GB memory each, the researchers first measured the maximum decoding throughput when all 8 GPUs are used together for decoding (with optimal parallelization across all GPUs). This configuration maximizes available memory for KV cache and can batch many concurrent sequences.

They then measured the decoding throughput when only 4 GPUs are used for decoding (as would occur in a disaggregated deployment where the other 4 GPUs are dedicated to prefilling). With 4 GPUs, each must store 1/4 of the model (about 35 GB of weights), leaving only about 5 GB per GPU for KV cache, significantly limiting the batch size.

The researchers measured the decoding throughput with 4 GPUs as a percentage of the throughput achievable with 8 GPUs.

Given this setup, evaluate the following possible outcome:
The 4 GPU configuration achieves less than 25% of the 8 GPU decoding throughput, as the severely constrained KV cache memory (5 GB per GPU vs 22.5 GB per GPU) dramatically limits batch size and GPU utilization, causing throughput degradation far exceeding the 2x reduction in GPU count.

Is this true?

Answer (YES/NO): YES